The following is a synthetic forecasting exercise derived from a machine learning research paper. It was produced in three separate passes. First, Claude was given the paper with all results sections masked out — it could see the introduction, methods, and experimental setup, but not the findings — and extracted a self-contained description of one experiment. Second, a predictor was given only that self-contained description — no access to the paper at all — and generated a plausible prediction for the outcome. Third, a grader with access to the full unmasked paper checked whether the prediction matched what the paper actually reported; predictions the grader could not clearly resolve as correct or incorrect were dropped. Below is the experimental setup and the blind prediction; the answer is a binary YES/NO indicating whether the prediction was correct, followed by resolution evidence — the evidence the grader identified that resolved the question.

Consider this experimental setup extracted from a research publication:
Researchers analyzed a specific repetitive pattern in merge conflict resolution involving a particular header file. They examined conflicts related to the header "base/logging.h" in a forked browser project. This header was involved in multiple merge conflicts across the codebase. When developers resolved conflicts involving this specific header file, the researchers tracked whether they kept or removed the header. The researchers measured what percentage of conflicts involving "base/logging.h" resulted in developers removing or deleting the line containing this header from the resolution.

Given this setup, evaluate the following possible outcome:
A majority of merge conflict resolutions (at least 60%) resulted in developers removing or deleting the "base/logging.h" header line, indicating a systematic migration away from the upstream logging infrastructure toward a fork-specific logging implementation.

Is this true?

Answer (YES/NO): YES